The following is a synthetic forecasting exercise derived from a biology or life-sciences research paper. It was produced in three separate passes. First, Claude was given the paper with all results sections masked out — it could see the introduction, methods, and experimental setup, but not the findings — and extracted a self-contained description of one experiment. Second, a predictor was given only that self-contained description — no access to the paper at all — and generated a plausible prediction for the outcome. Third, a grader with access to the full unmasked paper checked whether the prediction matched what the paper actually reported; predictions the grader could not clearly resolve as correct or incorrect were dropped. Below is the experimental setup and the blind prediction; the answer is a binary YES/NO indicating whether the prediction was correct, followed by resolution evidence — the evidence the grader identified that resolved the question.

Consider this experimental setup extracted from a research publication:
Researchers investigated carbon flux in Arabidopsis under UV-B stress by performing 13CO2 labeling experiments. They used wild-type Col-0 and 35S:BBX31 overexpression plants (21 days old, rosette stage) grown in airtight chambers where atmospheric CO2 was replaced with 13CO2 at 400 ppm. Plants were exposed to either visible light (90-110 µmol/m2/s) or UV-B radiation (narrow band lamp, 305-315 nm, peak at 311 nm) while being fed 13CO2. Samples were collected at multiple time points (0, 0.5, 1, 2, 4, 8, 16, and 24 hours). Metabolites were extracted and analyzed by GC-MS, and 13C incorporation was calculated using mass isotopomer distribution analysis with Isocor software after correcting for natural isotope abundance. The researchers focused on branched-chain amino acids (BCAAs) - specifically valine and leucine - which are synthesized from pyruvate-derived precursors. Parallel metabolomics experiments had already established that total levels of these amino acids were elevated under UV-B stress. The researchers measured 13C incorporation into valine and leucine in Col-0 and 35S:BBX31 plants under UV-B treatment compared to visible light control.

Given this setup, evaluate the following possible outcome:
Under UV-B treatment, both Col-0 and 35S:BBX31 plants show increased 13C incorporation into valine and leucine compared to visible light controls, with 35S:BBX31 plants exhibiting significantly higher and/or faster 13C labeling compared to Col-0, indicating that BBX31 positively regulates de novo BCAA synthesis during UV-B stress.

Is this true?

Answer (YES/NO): NO